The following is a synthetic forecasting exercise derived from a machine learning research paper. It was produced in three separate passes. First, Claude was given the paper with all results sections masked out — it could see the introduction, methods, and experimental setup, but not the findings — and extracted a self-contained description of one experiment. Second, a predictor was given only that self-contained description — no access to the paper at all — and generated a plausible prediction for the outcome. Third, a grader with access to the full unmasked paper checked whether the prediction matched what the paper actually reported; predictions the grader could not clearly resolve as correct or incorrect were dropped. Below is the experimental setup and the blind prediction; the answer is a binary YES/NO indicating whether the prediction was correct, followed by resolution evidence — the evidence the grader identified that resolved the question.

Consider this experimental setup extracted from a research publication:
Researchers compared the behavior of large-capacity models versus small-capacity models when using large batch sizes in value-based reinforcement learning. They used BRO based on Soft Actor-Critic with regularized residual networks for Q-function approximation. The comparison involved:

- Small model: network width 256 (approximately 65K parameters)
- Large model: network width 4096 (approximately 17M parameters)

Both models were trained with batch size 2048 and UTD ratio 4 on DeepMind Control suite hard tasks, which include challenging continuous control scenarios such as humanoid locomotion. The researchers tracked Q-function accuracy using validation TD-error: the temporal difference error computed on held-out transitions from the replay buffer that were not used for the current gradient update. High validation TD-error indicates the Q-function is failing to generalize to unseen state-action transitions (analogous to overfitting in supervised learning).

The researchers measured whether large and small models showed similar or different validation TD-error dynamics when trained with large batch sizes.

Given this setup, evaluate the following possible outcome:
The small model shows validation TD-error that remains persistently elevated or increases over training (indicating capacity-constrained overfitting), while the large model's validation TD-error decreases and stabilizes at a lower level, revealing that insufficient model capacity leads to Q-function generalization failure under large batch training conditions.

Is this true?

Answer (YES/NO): YES